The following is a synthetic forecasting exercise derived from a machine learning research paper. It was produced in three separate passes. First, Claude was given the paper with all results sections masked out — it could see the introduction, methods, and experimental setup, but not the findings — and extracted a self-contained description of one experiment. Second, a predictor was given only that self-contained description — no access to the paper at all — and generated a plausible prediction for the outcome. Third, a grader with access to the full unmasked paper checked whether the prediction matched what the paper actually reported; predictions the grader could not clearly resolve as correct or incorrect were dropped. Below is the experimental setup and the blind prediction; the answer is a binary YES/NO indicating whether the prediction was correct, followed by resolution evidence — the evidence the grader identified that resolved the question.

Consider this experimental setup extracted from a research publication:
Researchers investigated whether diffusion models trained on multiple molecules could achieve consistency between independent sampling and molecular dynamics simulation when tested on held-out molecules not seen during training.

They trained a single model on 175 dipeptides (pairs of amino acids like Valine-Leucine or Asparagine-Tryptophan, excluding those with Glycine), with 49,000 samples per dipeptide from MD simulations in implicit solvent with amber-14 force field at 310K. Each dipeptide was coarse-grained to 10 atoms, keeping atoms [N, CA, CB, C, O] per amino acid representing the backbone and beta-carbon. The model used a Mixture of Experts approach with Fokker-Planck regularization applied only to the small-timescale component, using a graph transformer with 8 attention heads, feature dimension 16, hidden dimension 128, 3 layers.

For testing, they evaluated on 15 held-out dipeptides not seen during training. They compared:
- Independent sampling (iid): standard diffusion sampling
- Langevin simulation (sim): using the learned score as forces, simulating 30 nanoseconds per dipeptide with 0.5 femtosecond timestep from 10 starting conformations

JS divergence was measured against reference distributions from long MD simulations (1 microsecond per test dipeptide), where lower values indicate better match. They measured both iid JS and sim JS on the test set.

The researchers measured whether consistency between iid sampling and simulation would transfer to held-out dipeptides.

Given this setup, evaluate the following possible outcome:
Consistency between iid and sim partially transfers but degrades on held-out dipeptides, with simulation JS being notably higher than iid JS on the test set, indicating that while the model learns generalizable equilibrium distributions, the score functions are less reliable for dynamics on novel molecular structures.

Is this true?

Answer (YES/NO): NO